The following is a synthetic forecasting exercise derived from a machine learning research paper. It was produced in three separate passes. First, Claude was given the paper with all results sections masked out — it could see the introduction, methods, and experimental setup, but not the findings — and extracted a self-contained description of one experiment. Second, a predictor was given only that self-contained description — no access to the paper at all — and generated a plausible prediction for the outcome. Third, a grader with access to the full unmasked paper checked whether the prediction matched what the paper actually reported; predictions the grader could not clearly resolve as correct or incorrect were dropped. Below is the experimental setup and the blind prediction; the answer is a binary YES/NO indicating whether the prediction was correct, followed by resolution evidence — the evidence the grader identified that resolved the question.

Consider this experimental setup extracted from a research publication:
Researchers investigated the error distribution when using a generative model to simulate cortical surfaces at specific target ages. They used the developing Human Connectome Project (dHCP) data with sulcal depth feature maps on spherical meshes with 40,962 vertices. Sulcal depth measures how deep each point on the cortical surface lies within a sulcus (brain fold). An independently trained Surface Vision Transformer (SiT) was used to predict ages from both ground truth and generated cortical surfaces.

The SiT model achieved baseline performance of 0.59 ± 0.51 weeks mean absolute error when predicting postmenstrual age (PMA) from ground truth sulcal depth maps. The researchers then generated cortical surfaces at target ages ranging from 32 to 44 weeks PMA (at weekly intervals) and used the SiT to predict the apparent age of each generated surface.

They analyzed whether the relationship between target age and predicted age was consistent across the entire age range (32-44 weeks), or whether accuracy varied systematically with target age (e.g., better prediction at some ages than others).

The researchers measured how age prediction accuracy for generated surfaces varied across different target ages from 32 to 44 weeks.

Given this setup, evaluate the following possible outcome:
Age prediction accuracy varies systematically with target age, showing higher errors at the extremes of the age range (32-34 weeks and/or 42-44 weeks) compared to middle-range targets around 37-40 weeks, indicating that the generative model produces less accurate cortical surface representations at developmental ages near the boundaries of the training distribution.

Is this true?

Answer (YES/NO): YES